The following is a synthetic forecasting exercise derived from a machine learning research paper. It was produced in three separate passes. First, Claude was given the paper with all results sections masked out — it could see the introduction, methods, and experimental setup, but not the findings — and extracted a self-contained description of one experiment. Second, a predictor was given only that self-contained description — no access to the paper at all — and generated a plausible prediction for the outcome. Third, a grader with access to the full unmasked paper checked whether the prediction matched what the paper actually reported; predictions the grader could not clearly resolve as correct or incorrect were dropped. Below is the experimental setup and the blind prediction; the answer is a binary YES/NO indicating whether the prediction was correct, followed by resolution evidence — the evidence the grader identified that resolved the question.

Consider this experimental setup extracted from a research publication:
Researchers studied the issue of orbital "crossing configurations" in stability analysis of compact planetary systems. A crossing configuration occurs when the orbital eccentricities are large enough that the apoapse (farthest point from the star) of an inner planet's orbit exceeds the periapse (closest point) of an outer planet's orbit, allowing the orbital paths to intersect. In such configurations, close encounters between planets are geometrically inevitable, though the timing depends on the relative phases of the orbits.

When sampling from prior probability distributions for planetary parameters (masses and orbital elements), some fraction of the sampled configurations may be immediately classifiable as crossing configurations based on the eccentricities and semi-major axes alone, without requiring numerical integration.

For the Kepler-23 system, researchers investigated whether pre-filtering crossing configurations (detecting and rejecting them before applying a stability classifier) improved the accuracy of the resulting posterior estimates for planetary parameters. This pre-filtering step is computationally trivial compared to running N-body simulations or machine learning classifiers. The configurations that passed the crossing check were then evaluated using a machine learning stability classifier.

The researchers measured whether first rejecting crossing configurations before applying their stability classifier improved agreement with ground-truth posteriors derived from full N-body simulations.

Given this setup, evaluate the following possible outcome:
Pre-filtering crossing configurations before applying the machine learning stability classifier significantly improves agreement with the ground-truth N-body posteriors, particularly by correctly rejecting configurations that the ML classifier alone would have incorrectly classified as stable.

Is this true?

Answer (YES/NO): YES